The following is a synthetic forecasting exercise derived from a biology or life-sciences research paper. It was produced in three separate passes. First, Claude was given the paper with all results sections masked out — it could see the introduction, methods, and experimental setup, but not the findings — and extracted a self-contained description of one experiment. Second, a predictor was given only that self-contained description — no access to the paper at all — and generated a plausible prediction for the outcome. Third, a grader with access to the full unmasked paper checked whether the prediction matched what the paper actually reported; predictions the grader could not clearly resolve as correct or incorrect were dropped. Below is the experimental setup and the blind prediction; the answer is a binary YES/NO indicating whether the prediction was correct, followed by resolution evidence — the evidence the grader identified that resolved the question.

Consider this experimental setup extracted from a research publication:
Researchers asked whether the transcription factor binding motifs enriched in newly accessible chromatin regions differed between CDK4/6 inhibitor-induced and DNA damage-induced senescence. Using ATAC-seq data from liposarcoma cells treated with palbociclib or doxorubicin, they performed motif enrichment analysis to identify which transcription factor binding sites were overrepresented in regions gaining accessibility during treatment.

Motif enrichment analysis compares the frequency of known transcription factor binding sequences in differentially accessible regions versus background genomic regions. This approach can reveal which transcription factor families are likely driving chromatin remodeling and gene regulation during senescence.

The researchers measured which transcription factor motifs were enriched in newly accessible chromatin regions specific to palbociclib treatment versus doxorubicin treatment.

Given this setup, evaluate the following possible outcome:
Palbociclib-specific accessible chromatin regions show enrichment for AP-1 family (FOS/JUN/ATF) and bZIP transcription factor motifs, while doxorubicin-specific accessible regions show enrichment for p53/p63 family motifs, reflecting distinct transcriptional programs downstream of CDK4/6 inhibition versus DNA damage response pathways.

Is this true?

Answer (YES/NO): NO